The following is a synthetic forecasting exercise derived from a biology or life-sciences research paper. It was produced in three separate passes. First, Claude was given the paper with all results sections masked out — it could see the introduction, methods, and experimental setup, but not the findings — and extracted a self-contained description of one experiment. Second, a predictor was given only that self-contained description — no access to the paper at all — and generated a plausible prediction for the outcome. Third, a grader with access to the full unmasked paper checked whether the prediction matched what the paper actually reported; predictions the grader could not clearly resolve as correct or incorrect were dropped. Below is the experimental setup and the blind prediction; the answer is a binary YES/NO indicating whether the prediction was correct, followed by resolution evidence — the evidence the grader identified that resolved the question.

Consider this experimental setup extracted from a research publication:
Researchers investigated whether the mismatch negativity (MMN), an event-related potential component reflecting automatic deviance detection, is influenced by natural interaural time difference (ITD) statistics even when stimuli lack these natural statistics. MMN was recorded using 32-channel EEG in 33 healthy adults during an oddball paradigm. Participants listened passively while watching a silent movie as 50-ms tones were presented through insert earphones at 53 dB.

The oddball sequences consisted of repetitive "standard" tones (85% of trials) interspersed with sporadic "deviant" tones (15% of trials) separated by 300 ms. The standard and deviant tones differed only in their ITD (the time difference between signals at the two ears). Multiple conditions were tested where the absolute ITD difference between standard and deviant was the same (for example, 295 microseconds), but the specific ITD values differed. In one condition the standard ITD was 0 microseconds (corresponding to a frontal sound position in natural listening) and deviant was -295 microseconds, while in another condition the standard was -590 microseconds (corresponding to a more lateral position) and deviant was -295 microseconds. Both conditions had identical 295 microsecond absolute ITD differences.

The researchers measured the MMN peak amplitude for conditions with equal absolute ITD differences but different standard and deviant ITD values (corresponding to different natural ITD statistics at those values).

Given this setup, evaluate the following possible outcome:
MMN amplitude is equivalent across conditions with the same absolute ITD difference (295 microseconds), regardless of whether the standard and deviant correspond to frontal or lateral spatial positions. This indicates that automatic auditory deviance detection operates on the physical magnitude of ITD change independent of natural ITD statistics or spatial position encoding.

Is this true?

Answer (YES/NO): NO